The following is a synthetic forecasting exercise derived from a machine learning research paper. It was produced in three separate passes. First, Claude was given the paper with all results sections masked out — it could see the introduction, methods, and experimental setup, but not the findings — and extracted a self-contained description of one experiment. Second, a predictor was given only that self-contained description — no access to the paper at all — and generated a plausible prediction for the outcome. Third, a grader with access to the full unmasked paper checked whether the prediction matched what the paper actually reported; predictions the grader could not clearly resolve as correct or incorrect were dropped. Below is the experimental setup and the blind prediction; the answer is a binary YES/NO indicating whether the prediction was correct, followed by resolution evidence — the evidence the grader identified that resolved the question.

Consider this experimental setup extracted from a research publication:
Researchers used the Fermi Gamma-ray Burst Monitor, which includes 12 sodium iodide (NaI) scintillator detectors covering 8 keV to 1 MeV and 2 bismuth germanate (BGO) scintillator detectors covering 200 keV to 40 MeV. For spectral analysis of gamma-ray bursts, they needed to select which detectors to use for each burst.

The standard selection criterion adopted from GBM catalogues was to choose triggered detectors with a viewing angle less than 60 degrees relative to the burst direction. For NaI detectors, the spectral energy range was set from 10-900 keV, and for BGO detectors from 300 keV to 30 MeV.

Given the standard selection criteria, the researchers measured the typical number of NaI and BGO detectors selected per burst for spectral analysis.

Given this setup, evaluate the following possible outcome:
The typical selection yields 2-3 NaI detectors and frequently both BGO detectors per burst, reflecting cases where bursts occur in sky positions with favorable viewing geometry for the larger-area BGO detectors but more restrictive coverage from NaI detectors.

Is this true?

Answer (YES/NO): NO